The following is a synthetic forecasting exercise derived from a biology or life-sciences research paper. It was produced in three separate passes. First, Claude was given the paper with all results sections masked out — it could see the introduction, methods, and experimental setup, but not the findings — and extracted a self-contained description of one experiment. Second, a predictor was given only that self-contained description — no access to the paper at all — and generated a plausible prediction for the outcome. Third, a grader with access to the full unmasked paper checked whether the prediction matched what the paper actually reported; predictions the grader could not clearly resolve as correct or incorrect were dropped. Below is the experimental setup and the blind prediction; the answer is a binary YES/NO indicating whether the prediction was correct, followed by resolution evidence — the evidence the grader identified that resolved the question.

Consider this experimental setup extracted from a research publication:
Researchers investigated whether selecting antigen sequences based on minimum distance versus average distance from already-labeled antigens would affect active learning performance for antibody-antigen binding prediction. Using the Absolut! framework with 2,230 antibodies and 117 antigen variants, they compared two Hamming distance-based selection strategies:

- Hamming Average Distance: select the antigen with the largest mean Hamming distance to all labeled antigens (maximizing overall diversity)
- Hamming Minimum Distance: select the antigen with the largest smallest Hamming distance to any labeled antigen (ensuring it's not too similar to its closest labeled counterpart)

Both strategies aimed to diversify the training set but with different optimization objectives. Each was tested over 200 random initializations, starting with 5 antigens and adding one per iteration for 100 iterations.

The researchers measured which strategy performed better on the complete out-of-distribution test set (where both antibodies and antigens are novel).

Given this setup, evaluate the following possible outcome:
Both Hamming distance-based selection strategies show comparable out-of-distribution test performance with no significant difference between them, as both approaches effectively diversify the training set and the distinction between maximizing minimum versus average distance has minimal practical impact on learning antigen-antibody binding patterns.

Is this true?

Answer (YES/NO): NO